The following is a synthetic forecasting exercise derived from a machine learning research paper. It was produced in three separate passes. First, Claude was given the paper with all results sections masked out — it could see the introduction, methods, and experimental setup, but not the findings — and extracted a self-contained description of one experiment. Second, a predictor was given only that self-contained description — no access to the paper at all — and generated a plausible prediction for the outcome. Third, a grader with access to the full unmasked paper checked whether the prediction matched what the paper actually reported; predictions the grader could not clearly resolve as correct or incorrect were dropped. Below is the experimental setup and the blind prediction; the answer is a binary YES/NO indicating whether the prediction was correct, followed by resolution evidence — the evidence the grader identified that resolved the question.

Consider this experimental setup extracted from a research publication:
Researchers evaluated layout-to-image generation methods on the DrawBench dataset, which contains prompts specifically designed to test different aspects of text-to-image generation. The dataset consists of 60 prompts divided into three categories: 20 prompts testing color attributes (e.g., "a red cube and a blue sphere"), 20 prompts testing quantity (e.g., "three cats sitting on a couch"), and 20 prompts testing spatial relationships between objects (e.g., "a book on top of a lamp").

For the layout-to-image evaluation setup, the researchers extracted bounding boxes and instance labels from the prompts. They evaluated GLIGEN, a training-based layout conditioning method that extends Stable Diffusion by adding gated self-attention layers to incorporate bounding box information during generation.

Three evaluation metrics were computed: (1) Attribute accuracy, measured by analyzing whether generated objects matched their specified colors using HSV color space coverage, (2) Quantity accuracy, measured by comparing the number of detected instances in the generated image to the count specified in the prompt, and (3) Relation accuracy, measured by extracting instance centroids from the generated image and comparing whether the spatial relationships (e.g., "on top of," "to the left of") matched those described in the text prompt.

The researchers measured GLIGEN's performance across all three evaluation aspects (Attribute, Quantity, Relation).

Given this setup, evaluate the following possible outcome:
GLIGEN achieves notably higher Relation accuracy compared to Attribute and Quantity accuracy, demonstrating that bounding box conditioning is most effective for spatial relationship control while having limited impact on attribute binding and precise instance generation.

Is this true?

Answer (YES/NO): YES